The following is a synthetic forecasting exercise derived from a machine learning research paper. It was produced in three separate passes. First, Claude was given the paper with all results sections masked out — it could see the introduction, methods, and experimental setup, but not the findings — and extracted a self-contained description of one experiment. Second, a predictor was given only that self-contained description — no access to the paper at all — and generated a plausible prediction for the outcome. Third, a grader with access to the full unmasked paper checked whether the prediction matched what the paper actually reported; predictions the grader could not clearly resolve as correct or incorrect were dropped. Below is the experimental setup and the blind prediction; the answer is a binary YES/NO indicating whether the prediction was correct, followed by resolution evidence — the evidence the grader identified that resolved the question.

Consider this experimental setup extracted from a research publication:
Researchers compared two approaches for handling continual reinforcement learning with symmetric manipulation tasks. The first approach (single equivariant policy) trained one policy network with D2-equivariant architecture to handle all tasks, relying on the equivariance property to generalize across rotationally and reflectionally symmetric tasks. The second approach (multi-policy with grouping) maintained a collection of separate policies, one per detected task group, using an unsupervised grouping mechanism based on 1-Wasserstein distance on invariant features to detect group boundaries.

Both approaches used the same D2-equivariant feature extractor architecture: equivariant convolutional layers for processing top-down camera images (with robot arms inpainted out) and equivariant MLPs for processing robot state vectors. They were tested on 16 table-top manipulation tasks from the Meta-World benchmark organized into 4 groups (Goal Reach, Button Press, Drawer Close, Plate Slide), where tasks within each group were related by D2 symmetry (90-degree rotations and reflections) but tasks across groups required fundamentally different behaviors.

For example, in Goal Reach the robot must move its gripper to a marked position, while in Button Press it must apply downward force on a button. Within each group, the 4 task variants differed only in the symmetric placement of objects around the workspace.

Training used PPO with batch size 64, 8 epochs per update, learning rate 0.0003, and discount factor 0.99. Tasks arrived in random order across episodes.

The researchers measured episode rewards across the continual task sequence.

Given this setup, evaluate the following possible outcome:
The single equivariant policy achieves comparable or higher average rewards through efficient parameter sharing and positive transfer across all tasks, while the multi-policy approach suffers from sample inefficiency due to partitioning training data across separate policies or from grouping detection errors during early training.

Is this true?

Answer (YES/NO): NO